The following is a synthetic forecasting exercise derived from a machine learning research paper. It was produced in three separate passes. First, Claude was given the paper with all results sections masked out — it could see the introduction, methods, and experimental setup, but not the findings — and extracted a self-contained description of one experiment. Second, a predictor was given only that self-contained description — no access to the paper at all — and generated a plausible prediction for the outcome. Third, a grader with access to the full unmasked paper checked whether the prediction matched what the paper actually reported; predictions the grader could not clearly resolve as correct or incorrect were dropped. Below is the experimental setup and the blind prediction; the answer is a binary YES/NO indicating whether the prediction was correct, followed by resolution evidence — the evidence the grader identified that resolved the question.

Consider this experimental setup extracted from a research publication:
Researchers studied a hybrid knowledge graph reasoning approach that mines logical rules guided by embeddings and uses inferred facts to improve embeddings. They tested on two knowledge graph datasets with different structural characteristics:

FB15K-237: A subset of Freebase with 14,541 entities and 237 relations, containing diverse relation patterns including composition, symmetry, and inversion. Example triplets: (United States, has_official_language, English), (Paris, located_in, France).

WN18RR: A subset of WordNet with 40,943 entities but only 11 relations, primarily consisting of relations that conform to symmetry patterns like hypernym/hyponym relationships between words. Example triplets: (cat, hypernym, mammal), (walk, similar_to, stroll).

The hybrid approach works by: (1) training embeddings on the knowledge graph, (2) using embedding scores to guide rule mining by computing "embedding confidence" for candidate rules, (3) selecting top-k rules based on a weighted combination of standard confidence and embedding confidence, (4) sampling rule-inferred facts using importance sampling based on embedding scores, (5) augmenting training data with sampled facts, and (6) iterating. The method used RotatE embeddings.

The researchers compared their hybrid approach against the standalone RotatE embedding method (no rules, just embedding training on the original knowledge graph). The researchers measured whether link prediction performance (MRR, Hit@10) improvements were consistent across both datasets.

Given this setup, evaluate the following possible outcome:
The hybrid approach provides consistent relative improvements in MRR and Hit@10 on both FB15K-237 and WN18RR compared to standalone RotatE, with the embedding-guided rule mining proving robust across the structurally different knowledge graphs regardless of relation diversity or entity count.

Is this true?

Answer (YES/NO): NO